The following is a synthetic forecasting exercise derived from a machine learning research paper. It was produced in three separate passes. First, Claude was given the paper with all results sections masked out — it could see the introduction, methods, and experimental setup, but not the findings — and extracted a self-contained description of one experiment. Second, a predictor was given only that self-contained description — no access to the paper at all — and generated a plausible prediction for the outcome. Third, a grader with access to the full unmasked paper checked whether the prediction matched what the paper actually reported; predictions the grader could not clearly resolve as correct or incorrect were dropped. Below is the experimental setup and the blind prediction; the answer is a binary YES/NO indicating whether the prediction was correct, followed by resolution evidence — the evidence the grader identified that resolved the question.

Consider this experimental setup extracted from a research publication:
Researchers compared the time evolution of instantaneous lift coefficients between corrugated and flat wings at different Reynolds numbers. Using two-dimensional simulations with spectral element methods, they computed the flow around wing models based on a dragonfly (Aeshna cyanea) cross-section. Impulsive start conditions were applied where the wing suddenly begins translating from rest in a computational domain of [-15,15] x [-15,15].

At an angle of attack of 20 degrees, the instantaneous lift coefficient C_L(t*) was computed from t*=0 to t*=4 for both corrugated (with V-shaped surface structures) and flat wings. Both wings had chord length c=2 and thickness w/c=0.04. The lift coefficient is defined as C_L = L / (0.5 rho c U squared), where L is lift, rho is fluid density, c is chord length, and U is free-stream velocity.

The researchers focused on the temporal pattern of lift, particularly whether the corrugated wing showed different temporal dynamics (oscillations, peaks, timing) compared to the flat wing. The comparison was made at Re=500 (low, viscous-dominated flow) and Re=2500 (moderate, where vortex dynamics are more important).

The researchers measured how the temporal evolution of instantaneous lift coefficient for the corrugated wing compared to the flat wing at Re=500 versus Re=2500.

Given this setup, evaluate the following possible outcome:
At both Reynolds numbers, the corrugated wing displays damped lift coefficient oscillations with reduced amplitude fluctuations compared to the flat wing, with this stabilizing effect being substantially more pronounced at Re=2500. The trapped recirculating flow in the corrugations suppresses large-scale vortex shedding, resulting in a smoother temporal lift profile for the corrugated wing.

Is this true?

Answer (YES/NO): NO